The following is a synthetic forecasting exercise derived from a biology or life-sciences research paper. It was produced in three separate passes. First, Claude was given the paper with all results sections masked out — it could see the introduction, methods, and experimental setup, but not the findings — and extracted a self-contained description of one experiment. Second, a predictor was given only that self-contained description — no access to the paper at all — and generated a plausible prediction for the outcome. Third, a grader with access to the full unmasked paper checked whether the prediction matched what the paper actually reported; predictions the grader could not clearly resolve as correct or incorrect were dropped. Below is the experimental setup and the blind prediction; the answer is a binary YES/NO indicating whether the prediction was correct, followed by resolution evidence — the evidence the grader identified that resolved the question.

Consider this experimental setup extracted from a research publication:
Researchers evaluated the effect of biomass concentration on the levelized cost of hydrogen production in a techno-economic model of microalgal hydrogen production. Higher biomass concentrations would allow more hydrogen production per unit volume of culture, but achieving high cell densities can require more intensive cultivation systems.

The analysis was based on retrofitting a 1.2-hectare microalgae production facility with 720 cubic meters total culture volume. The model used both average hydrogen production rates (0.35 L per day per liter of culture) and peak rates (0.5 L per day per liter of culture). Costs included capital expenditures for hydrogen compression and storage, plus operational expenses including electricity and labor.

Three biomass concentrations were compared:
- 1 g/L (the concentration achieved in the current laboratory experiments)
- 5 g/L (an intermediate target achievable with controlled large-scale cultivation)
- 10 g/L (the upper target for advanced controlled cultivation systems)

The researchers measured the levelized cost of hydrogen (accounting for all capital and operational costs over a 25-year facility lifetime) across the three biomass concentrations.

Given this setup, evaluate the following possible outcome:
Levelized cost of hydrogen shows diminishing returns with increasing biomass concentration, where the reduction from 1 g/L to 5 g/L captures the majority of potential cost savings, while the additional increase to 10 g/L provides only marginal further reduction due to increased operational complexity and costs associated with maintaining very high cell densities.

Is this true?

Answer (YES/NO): NO